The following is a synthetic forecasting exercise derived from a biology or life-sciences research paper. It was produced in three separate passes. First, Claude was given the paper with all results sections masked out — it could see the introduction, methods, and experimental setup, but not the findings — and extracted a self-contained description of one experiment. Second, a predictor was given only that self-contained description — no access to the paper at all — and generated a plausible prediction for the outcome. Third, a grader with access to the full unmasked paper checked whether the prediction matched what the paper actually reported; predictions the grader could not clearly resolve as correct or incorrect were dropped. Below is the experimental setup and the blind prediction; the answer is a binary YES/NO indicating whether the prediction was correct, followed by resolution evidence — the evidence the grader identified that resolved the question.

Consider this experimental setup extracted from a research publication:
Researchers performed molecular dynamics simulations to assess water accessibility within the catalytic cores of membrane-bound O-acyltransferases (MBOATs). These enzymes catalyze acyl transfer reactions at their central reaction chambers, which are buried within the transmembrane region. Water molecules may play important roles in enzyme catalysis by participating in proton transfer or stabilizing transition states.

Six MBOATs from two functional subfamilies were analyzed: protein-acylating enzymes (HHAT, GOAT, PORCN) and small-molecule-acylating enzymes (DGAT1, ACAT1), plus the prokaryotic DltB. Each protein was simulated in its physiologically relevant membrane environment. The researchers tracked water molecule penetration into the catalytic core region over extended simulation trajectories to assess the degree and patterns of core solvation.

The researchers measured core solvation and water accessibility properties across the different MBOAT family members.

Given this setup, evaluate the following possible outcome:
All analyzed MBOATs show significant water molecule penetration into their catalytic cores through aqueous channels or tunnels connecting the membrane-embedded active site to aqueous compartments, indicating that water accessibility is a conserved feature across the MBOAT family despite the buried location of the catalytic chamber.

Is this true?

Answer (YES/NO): YES